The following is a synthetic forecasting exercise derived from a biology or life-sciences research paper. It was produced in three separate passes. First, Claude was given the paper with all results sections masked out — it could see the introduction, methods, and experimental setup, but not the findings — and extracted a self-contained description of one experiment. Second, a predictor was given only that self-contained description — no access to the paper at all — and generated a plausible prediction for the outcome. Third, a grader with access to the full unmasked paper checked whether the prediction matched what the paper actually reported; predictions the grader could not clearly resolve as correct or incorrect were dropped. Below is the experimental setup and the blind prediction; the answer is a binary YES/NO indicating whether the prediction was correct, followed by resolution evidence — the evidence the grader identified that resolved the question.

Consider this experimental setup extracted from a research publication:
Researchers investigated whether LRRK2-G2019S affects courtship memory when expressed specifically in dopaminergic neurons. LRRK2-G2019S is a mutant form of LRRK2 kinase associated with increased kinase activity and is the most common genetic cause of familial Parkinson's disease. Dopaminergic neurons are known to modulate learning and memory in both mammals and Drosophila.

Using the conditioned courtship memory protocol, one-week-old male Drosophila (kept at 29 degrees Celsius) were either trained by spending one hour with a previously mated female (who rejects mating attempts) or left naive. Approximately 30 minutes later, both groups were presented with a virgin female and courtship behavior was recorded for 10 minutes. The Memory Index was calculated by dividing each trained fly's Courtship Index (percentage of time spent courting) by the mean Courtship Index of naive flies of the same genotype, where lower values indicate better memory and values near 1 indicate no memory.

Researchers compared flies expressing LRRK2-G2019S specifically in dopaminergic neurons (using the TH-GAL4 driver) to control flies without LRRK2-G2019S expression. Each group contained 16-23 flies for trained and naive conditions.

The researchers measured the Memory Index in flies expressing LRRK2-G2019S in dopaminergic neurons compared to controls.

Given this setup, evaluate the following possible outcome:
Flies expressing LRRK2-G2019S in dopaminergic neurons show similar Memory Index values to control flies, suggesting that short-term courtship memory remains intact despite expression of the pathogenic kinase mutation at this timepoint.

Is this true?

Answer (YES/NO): YES